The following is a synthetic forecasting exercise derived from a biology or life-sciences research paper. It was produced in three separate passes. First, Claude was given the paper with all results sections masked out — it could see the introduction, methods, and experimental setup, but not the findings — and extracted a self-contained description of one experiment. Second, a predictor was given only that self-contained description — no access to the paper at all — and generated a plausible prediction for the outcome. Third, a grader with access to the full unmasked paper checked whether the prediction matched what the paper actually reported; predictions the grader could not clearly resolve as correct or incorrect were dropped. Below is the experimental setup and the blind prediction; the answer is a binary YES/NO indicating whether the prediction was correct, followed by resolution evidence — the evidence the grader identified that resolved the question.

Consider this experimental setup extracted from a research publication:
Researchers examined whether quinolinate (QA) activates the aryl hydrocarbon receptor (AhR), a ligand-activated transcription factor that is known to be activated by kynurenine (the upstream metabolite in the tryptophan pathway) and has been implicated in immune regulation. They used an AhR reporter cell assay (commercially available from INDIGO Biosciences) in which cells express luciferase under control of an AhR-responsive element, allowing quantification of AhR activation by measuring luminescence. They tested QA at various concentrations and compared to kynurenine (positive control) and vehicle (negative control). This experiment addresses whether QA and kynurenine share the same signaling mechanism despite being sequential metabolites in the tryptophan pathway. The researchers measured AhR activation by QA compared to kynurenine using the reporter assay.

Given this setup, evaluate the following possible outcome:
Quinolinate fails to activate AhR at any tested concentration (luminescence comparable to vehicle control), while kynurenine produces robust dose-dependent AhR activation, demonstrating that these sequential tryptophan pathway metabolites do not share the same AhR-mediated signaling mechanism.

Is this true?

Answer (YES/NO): YES